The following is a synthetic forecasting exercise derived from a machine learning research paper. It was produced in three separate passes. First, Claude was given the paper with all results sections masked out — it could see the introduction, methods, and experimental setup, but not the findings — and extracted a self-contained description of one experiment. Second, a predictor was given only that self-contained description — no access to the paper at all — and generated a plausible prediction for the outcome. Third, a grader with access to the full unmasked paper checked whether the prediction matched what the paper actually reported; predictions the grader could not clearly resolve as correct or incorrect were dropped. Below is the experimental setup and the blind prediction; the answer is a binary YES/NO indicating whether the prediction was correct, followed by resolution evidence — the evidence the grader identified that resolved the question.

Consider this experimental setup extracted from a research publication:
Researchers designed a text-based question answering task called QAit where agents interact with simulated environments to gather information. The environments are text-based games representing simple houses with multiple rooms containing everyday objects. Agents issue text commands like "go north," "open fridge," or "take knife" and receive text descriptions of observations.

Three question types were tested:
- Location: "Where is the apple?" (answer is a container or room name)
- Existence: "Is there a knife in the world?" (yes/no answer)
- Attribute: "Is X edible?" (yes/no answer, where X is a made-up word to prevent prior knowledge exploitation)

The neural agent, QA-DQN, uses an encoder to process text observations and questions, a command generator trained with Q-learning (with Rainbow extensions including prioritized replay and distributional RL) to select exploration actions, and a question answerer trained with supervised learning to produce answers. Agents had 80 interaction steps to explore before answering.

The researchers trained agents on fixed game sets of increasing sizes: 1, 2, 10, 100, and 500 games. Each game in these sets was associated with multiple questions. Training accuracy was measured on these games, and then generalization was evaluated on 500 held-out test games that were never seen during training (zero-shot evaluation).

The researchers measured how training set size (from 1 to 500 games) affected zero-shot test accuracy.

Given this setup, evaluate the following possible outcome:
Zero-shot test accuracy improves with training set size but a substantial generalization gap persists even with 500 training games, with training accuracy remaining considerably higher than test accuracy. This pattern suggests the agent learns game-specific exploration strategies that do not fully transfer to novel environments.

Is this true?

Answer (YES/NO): YES